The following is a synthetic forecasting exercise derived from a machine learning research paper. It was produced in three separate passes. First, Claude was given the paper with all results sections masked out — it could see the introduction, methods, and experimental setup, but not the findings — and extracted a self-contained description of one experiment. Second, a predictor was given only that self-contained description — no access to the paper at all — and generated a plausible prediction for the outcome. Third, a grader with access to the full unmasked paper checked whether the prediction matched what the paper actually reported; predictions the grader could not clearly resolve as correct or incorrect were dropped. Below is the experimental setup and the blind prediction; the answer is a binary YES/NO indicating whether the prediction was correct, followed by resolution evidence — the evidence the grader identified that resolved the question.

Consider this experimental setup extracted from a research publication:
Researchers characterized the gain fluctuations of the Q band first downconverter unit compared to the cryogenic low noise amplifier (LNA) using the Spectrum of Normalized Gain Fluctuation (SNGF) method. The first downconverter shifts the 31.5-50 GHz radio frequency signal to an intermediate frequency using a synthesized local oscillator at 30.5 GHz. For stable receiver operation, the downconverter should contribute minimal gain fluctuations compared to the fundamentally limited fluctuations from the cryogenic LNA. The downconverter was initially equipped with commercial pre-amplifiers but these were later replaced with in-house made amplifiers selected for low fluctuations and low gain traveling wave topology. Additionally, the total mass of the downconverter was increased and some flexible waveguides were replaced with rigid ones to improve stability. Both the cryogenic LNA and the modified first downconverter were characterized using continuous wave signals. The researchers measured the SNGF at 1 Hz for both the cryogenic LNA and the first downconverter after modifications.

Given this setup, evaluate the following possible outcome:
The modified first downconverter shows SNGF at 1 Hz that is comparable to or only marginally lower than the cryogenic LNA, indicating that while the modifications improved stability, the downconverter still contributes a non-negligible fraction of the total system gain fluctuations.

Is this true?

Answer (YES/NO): NO